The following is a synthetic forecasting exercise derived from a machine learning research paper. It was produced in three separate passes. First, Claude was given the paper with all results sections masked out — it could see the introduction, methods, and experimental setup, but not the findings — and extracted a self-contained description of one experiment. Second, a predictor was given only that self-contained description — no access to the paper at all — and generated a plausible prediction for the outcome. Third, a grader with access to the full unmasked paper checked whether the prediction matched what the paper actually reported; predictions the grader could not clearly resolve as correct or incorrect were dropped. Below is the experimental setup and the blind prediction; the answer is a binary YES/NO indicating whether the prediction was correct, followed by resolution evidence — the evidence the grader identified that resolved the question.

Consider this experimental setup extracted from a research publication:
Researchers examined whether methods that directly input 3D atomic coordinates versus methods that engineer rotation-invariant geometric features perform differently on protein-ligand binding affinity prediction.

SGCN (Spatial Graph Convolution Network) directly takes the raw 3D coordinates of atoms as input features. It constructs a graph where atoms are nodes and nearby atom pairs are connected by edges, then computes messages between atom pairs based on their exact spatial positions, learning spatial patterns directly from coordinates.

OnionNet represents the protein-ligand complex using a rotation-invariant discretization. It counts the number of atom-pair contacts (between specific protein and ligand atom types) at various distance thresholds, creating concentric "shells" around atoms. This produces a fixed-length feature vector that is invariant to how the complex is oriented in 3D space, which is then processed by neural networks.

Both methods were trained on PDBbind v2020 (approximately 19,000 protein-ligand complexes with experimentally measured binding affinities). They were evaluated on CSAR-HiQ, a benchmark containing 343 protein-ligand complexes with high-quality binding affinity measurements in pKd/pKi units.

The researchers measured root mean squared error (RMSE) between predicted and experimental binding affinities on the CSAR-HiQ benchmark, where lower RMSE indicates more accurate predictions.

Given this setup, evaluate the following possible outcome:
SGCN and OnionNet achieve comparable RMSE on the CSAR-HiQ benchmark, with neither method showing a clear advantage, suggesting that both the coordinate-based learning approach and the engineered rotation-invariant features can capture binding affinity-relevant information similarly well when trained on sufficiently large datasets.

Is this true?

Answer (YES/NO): YES